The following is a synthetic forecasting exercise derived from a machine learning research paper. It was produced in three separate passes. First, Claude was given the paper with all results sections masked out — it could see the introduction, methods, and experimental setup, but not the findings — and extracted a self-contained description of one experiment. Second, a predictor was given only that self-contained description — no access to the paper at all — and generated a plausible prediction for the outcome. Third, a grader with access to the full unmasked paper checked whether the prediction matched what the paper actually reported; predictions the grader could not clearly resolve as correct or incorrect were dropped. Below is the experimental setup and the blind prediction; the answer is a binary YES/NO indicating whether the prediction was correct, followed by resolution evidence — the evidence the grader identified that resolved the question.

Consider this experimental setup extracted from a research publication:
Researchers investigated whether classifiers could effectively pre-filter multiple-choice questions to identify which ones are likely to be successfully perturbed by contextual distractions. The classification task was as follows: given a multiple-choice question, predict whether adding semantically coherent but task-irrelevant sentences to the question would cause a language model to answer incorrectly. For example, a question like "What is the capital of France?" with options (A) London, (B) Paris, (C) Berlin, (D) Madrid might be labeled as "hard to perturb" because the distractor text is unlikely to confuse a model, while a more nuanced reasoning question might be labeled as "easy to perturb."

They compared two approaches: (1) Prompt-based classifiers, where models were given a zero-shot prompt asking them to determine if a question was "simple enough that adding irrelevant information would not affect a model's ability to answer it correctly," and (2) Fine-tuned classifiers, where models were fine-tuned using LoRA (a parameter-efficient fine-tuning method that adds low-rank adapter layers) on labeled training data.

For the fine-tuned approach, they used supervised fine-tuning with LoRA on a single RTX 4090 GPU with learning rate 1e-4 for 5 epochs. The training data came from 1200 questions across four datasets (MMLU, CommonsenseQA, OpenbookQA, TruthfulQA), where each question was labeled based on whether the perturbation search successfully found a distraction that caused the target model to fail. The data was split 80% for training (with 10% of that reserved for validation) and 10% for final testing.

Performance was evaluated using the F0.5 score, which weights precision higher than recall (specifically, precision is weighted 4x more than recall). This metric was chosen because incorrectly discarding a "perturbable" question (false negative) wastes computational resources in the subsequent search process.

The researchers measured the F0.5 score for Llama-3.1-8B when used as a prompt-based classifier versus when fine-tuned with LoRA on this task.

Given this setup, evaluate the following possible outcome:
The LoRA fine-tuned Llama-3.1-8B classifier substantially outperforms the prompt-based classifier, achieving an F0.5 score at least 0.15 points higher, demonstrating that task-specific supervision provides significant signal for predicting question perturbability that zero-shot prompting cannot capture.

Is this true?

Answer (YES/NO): YES